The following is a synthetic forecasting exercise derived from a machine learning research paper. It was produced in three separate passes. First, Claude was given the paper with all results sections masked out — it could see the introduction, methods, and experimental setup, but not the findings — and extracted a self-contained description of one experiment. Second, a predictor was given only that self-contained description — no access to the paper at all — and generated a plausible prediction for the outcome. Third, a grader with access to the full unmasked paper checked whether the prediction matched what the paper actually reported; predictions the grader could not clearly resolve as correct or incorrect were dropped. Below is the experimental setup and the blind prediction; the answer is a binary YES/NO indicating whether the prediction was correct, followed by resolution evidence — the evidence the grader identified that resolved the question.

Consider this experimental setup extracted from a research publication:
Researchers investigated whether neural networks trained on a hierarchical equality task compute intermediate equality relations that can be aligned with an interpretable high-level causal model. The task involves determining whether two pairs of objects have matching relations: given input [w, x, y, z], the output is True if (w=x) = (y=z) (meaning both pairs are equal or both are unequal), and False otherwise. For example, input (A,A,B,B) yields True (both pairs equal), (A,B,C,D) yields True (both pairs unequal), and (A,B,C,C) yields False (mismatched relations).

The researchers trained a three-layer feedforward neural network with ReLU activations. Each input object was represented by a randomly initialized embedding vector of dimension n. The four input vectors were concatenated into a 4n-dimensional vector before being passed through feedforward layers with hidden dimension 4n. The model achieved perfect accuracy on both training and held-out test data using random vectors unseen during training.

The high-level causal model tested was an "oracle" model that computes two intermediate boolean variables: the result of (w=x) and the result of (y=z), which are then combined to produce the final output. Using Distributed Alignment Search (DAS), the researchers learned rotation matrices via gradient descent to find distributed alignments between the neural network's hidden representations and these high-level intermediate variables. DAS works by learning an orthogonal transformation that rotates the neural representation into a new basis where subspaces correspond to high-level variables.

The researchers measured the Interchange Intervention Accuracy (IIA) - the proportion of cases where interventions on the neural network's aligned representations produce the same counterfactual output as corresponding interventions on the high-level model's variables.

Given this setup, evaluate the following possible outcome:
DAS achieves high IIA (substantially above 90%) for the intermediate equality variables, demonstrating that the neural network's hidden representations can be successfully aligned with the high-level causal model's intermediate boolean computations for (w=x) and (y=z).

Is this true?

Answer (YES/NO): YES